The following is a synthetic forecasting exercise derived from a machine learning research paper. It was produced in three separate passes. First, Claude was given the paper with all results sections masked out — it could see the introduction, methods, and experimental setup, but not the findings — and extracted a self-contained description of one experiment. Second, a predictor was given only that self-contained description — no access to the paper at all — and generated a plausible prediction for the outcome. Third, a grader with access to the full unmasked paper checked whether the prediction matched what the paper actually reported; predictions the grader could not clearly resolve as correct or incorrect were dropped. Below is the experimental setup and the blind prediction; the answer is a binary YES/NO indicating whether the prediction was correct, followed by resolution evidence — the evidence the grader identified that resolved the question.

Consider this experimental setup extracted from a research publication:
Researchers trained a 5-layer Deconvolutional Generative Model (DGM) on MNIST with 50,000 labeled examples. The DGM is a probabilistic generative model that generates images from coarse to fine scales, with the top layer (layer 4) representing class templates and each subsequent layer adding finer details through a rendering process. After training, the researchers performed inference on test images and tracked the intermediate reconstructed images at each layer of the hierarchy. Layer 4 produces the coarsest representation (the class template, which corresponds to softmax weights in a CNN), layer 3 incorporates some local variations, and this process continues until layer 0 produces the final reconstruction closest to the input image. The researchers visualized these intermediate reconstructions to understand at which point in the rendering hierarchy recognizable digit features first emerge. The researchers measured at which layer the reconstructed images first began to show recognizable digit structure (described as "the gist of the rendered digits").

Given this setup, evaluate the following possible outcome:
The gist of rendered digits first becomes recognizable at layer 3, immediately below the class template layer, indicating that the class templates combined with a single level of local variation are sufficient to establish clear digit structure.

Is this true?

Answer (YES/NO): NO